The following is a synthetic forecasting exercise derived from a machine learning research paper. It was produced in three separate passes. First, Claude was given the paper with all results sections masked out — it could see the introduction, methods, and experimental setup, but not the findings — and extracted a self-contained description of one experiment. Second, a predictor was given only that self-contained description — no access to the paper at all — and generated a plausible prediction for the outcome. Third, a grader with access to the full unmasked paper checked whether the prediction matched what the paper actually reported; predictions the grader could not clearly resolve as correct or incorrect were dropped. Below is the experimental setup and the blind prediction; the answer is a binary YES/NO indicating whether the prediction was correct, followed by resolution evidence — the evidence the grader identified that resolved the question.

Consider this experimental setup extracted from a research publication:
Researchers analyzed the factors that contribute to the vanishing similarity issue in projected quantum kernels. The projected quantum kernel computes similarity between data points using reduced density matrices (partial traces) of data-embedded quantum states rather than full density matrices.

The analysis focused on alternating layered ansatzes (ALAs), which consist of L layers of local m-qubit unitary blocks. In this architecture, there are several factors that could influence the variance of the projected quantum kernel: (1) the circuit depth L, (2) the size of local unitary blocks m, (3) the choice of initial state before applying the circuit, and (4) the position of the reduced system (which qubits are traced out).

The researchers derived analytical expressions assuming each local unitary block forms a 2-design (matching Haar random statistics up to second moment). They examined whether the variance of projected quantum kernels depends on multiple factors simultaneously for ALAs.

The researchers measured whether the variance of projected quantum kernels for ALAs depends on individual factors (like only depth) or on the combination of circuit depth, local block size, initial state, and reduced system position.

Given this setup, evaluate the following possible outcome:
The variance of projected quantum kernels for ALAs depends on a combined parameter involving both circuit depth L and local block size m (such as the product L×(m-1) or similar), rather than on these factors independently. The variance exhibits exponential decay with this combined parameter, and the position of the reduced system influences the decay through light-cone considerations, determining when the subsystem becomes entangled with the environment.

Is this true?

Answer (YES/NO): NO